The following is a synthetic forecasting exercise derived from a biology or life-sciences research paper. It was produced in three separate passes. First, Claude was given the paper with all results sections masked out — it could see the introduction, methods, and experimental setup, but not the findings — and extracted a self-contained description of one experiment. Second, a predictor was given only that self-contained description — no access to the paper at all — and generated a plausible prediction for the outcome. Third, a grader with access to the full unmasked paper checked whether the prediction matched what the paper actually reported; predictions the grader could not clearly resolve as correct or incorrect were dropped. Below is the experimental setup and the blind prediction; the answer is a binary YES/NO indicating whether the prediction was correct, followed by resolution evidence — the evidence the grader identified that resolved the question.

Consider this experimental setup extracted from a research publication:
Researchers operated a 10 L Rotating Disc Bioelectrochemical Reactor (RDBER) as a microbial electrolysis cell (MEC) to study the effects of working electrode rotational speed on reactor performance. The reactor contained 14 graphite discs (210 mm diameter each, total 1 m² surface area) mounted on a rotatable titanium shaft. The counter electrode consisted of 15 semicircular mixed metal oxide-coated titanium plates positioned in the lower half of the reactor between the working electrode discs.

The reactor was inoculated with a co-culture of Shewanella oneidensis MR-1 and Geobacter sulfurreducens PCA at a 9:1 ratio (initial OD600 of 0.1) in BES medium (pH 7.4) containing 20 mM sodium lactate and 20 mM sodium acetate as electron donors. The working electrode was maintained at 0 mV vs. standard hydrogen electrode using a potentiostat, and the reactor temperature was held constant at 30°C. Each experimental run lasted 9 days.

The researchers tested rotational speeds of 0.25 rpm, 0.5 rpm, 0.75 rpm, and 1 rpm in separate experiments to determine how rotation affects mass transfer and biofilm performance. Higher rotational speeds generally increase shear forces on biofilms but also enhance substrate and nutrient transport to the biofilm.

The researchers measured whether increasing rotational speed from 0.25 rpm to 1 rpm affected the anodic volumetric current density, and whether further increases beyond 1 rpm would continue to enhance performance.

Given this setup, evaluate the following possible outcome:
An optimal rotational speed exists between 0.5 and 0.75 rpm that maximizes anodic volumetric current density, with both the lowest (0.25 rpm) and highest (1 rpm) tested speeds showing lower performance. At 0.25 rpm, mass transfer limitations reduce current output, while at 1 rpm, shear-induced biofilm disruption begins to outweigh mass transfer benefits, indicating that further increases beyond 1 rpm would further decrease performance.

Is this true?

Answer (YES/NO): NO